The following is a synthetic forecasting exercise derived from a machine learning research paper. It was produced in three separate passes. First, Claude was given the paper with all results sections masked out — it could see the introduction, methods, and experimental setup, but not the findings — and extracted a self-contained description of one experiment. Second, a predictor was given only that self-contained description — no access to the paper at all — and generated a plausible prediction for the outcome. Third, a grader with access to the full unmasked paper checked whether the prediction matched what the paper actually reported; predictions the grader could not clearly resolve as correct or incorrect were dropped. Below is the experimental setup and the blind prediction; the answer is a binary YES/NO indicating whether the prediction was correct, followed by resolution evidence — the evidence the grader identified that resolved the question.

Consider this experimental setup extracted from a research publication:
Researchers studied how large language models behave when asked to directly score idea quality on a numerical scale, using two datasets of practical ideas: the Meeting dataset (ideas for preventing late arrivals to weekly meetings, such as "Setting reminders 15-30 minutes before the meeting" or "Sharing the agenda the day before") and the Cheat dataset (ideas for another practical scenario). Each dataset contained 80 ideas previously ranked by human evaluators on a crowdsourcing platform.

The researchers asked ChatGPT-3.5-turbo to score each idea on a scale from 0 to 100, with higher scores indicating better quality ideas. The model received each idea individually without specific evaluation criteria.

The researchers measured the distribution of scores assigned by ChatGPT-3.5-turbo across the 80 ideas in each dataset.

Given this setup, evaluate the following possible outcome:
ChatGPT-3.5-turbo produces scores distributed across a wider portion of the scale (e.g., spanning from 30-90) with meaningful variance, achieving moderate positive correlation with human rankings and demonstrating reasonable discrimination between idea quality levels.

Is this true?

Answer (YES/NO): NO